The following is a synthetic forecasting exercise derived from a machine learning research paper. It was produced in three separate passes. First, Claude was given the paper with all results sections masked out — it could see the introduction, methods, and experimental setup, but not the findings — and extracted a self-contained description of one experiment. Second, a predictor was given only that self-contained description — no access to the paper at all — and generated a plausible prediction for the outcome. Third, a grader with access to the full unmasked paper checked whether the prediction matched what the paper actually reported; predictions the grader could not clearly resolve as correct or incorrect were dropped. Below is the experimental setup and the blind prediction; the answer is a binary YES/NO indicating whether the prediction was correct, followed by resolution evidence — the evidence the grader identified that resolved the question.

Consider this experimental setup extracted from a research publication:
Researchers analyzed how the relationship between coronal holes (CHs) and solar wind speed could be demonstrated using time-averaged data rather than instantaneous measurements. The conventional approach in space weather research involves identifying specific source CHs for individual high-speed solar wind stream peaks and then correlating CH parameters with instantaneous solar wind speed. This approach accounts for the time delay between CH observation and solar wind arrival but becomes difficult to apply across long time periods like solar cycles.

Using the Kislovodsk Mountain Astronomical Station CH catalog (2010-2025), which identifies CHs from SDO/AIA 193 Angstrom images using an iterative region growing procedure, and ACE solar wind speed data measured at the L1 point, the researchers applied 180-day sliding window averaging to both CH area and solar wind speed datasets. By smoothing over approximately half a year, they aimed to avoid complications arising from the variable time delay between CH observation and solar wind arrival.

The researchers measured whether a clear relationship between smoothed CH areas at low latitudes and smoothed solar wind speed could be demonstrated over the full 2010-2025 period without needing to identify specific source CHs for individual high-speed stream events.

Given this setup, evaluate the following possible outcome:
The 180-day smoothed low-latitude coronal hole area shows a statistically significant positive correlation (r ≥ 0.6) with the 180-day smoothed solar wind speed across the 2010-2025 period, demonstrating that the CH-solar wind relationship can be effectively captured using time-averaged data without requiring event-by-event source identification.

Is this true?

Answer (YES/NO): YES